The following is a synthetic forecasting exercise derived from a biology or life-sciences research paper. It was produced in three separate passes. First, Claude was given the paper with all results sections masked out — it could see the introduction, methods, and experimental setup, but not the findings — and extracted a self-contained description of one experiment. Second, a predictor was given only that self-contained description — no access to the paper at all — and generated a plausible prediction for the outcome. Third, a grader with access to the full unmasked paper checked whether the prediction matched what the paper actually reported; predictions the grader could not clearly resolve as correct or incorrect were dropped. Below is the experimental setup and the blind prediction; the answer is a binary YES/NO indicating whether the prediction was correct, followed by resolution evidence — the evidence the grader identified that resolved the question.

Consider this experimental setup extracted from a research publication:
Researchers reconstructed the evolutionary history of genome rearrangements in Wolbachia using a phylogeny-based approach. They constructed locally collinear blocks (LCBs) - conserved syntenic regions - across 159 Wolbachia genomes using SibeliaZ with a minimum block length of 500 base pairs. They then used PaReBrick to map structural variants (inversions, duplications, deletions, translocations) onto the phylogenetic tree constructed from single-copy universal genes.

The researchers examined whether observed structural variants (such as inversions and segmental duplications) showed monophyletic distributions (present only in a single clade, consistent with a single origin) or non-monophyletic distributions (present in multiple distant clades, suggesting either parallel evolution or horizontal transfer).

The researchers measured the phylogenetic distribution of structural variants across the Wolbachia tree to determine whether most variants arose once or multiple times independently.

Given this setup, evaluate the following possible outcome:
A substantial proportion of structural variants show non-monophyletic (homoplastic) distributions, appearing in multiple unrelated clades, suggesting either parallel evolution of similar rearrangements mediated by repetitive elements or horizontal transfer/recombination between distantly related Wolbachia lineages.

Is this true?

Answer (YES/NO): YES